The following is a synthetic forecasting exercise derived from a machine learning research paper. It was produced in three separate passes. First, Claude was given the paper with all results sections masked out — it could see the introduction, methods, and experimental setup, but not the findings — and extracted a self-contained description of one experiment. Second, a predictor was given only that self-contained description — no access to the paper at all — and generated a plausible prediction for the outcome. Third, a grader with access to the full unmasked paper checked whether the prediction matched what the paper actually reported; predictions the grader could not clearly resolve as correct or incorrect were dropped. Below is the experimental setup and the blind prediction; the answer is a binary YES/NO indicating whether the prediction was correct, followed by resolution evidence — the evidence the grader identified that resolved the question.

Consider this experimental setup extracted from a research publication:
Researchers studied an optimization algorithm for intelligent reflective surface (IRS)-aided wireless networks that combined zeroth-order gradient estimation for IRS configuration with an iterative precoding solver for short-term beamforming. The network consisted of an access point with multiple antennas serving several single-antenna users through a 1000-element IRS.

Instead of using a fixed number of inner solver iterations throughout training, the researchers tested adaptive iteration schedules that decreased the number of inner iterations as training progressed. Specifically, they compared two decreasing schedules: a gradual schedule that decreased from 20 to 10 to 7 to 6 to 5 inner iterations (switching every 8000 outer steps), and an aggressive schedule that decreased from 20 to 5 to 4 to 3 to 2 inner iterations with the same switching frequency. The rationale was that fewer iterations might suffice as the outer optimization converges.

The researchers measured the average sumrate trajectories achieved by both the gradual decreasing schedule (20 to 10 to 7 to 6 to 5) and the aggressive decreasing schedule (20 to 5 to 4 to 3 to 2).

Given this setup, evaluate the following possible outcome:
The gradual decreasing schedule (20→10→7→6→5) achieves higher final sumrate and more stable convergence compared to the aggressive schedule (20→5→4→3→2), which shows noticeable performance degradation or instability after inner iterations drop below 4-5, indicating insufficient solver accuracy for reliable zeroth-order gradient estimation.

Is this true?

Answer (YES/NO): YES